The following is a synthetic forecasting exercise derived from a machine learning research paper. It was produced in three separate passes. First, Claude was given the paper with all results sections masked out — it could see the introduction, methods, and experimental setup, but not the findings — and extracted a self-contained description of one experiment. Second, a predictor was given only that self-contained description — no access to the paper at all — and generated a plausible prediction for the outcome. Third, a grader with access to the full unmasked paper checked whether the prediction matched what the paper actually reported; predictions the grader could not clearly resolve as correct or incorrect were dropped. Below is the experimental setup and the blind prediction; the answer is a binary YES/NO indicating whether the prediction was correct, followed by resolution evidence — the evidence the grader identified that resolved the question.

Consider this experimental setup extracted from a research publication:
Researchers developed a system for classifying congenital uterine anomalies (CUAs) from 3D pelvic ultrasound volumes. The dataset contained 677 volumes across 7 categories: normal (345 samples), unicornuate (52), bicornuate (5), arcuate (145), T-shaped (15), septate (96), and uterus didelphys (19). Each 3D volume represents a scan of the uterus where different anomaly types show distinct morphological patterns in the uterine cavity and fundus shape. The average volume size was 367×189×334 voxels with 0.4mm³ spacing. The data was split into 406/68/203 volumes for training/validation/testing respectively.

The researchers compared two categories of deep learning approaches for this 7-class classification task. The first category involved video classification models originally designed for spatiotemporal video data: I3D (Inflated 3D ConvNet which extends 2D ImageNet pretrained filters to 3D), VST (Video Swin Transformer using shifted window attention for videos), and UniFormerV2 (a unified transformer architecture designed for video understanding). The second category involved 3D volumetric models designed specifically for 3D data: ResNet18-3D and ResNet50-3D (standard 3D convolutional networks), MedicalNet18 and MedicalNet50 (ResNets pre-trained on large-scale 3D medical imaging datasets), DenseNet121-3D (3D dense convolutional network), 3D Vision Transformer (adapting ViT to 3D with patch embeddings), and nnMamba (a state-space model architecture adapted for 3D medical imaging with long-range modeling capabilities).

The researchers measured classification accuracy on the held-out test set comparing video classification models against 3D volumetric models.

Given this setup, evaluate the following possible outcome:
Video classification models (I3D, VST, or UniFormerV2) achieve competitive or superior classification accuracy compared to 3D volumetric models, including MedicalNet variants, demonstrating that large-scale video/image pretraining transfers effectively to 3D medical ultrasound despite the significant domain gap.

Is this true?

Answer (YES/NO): YES